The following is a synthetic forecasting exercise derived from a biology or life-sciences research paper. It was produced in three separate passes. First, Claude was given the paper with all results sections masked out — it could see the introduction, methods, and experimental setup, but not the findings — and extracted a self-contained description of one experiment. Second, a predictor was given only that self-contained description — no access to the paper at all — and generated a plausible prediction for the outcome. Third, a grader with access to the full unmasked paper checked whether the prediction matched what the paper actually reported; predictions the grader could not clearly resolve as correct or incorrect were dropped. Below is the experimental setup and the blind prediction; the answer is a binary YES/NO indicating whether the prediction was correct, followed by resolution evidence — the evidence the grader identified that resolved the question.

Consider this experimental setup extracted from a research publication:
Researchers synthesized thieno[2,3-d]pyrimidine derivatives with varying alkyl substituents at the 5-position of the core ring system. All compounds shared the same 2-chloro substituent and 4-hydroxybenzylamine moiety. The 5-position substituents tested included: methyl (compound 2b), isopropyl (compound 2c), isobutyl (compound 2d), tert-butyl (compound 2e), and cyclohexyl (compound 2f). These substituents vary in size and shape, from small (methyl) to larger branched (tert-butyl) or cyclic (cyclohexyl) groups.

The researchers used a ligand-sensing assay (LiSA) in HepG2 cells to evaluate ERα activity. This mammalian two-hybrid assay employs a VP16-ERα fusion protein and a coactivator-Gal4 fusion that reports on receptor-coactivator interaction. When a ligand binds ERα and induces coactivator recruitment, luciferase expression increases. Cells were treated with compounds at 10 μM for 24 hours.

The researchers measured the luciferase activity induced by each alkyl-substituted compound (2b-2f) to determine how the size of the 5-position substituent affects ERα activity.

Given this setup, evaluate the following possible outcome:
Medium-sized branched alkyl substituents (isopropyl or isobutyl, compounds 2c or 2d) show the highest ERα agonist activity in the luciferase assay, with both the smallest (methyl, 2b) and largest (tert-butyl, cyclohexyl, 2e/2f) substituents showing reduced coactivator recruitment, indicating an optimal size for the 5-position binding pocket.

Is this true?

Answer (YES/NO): NO